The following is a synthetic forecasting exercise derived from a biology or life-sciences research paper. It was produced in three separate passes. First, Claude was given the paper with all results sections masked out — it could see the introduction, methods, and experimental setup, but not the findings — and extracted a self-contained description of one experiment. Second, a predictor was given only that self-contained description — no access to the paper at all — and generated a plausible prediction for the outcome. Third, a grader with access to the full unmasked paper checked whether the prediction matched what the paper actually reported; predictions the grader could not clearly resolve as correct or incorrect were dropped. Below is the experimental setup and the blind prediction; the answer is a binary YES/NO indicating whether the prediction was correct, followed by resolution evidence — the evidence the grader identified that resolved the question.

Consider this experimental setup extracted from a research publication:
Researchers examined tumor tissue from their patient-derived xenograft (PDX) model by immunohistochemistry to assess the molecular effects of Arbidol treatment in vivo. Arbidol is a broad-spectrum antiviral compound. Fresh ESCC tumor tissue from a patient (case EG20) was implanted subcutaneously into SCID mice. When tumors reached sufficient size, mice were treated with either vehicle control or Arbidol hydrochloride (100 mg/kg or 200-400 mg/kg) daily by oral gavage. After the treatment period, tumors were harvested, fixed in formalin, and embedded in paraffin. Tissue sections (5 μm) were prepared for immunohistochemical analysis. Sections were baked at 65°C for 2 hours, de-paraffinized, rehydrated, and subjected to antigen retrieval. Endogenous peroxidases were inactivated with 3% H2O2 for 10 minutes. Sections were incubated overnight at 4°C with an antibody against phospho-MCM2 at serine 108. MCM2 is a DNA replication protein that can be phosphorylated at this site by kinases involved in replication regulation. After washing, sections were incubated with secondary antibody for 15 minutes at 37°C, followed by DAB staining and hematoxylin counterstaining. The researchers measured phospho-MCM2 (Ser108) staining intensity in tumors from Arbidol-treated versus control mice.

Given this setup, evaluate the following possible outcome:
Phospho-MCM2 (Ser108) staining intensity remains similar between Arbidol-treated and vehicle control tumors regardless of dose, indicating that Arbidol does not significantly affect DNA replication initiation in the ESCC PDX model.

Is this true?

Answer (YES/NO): NO